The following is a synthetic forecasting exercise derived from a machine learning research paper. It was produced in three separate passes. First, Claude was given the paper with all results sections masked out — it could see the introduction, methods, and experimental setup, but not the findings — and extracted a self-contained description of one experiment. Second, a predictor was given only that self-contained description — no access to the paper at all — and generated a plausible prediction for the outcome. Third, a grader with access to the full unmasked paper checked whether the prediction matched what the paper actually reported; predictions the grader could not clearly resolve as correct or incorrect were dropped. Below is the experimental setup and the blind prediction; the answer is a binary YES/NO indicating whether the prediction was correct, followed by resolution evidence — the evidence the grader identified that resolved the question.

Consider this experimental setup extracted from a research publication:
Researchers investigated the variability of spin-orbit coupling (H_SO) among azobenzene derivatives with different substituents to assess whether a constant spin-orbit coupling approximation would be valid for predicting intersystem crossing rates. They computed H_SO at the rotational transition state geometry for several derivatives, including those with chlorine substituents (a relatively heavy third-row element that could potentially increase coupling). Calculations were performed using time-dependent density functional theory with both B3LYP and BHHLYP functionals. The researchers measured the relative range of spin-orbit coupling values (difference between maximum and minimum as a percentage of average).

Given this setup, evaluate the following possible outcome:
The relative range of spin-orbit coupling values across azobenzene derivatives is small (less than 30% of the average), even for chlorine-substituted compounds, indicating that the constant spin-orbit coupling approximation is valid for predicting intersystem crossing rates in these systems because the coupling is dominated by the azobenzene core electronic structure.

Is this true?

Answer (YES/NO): YES